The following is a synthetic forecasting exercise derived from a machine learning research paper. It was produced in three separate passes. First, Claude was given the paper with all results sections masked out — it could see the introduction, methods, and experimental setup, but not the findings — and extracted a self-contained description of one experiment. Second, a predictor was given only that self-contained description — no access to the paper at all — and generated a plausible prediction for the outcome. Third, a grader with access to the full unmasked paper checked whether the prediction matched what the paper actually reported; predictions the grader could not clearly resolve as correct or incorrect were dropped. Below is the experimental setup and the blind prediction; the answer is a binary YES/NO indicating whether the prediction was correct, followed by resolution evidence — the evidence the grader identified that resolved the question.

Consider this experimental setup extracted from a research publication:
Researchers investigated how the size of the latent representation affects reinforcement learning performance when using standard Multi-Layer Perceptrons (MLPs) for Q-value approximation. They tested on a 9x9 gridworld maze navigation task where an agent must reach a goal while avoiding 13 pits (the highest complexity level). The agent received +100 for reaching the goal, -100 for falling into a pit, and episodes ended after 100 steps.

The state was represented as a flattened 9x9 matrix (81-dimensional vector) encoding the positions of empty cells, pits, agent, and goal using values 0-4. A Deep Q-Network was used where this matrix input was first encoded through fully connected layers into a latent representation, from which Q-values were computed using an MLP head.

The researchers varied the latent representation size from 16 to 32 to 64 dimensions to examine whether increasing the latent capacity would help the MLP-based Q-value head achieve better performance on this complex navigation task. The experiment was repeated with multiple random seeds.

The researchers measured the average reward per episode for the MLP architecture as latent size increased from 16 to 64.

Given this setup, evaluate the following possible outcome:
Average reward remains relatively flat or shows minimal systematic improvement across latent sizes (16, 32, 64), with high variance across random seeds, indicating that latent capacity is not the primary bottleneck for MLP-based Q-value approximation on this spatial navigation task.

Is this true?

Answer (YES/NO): YES